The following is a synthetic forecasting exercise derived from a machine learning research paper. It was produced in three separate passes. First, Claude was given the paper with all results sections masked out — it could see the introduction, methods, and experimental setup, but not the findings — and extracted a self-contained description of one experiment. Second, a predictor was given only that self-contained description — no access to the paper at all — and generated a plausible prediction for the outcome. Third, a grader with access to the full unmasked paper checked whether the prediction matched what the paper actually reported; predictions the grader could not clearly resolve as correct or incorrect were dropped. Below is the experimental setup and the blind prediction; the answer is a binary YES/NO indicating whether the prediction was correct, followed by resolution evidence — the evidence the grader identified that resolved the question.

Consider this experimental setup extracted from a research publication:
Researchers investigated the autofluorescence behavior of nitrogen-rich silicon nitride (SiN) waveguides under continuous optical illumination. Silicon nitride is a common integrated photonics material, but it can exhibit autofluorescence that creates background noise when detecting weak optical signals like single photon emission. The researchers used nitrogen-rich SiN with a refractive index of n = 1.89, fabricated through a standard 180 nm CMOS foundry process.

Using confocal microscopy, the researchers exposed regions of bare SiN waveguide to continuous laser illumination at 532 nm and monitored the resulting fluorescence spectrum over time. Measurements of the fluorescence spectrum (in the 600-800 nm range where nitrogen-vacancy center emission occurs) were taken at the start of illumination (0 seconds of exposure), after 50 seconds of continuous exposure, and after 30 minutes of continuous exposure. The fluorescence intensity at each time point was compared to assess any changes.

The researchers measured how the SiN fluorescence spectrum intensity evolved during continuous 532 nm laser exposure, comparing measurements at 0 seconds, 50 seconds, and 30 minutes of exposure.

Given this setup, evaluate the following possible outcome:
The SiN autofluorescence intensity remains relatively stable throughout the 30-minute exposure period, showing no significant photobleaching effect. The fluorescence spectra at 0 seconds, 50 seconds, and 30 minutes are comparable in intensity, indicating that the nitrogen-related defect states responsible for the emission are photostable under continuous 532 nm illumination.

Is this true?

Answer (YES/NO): NO